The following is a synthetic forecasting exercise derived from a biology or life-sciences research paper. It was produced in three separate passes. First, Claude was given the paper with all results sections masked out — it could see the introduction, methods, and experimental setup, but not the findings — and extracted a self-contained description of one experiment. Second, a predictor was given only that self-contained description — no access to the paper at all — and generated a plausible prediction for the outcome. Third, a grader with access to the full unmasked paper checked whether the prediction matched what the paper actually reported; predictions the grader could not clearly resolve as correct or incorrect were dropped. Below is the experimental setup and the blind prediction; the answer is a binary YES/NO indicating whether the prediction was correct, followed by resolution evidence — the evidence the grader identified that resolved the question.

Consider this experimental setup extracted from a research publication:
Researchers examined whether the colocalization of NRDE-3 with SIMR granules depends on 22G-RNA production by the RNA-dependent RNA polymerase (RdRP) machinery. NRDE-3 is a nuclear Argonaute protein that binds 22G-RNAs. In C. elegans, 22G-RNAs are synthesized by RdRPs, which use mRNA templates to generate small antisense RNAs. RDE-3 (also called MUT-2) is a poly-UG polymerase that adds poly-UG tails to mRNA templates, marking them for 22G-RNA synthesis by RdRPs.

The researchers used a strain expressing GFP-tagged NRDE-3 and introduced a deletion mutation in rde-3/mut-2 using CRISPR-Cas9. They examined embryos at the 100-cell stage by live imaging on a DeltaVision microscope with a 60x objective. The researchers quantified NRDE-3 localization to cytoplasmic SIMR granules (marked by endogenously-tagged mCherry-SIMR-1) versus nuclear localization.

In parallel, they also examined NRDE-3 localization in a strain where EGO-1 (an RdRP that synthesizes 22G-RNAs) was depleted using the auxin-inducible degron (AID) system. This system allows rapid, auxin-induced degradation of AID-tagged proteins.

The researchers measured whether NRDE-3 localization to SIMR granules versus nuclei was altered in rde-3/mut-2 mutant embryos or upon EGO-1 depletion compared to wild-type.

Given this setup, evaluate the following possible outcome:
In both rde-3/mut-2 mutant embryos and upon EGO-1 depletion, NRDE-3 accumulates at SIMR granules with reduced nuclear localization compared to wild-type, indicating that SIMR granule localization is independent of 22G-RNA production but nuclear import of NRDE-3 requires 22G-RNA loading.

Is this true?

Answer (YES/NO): NO